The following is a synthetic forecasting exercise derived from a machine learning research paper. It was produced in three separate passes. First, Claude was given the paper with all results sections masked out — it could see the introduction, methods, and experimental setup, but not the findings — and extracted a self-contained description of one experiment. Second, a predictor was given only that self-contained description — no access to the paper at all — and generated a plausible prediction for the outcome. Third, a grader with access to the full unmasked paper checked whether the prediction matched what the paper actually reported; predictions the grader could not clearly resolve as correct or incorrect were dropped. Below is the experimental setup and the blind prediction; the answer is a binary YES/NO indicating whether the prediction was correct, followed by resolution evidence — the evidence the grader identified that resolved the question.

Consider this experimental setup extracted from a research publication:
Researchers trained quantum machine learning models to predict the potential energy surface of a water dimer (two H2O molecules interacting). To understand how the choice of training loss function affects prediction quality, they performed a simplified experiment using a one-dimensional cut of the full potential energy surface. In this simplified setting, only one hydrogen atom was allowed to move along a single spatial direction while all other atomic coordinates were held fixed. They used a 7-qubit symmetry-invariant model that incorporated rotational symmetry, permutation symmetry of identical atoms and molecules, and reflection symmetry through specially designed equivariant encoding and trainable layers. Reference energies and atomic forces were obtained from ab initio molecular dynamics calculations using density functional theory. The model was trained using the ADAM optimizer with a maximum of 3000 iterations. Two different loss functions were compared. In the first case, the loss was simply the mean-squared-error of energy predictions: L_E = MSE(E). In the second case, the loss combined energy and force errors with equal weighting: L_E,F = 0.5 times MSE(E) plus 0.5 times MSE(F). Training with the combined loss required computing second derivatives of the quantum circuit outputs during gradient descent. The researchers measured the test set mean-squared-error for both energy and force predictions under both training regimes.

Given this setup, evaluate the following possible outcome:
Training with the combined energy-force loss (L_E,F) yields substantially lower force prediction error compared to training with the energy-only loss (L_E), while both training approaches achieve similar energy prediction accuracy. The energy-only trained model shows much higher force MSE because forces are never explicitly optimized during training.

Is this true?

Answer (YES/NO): NO